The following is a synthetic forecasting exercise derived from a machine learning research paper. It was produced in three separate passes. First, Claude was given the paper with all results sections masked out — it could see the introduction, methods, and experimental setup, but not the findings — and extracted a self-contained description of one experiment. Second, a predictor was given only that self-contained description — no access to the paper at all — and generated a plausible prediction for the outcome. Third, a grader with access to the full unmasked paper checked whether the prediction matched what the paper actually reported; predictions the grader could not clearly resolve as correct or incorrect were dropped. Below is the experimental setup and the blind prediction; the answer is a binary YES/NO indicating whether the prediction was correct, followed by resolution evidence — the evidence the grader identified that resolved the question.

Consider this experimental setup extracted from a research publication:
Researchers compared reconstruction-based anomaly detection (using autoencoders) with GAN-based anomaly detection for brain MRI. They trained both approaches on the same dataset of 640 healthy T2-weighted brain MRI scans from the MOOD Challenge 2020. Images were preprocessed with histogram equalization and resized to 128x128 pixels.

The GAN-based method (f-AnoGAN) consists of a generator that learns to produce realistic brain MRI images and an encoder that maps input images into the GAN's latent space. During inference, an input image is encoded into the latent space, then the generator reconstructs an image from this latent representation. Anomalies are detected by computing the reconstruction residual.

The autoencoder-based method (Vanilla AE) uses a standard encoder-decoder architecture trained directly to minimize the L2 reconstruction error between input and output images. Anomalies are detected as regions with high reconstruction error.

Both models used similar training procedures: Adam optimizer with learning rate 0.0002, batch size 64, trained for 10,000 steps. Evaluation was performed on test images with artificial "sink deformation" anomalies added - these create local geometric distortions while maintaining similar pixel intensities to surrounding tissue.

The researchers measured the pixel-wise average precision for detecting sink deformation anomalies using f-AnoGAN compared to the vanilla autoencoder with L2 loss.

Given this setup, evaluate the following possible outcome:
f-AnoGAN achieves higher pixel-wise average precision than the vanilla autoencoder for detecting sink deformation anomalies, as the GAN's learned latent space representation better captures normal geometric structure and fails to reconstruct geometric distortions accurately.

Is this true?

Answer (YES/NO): YES